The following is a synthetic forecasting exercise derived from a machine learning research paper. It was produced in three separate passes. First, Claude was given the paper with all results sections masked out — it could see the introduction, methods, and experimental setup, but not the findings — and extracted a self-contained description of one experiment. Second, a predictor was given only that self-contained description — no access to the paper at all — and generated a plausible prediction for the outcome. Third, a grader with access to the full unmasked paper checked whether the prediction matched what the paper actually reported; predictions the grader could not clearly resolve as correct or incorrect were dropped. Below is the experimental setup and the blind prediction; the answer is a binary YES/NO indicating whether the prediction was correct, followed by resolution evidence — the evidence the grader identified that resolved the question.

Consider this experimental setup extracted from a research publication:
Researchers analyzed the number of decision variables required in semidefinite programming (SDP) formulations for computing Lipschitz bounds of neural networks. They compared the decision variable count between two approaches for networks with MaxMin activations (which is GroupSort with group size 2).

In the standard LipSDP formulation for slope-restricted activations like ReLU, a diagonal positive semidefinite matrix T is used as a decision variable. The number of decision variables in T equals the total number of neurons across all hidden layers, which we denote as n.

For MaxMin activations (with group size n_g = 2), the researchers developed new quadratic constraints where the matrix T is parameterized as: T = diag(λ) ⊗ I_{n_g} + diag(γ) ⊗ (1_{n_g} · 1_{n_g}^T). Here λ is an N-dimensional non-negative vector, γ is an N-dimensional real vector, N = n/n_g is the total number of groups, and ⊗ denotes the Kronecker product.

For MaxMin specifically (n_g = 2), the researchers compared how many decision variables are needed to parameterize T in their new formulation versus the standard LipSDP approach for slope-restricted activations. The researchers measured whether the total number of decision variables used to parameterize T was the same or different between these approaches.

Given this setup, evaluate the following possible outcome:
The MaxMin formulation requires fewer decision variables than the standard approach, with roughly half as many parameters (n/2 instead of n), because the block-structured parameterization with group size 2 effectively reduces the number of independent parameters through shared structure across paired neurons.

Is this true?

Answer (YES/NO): NO